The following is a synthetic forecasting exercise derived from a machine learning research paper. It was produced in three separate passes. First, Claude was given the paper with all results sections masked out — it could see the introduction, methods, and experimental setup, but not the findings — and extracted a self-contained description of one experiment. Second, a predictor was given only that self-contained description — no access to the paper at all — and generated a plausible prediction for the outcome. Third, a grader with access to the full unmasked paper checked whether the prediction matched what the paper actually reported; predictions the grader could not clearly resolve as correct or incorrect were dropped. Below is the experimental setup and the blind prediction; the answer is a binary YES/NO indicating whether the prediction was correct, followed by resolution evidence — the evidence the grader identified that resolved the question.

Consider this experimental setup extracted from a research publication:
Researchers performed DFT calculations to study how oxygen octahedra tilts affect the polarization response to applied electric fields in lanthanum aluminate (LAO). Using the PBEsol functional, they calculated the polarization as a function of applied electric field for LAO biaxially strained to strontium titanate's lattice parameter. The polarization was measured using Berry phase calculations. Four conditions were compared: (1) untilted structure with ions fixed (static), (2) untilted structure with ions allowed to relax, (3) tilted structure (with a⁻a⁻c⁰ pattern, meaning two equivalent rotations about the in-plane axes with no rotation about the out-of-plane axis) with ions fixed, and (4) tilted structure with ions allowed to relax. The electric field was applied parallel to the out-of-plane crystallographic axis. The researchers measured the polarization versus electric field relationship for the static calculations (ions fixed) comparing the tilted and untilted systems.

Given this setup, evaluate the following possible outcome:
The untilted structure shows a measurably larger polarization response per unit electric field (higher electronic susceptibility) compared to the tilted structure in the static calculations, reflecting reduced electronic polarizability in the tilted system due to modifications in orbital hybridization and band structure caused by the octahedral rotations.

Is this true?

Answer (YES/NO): NO